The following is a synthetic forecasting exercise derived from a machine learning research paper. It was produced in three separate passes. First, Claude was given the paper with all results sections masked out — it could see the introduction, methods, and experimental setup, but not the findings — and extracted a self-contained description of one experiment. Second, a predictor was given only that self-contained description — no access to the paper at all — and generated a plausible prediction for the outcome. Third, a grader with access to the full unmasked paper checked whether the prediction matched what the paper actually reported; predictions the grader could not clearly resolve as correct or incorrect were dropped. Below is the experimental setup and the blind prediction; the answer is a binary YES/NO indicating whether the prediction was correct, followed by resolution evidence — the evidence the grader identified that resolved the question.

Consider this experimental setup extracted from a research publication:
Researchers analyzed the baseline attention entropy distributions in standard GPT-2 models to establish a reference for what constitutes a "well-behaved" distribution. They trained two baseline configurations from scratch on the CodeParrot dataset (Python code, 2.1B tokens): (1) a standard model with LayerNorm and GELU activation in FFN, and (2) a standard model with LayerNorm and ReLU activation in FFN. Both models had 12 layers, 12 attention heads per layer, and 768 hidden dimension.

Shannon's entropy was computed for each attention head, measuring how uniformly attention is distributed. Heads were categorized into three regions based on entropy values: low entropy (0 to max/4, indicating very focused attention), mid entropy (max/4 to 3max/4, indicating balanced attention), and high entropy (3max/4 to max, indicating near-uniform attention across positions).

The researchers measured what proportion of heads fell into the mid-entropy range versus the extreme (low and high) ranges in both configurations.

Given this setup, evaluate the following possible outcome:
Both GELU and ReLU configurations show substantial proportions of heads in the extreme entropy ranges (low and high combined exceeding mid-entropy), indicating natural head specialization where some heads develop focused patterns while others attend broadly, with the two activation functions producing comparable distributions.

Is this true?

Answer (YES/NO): NO